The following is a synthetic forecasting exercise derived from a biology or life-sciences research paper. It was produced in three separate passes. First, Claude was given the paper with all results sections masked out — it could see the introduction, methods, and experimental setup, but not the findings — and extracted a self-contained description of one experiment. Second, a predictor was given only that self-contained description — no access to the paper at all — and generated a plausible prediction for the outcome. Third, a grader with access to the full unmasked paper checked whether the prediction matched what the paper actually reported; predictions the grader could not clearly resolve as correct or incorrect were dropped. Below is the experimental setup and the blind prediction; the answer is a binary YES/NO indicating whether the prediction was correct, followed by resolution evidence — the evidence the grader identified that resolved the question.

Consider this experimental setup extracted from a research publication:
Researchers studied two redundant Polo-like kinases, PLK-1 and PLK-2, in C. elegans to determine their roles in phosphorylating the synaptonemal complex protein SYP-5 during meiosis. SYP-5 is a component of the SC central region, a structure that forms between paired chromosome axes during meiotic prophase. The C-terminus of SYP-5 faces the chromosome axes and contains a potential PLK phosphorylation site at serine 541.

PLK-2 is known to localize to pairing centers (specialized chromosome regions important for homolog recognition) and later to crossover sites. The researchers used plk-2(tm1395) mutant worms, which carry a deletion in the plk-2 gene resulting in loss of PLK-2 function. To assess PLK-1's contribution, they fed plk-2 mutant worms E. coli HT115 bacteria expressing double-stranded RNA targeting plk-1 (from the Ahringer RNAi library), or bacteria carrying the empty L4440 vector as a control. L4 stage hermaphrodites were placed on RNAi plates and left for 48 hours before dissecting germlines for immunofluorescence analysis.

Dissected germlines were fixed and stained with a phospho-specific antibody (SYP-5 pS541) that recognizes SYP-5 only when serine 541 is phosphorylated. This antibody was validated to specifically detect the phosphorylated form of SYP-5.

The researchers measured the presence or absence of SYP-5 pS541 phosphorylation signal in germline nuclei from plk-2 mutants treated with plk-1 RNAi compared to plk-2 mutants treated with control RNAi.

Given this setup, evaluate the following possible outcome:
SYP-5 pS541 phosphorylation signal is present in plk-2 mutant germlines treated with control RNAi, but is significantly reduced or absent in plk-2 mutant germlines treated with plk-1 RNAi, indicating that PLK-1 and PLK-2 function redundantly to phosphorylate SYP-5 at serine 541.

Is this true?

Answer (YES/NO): YES